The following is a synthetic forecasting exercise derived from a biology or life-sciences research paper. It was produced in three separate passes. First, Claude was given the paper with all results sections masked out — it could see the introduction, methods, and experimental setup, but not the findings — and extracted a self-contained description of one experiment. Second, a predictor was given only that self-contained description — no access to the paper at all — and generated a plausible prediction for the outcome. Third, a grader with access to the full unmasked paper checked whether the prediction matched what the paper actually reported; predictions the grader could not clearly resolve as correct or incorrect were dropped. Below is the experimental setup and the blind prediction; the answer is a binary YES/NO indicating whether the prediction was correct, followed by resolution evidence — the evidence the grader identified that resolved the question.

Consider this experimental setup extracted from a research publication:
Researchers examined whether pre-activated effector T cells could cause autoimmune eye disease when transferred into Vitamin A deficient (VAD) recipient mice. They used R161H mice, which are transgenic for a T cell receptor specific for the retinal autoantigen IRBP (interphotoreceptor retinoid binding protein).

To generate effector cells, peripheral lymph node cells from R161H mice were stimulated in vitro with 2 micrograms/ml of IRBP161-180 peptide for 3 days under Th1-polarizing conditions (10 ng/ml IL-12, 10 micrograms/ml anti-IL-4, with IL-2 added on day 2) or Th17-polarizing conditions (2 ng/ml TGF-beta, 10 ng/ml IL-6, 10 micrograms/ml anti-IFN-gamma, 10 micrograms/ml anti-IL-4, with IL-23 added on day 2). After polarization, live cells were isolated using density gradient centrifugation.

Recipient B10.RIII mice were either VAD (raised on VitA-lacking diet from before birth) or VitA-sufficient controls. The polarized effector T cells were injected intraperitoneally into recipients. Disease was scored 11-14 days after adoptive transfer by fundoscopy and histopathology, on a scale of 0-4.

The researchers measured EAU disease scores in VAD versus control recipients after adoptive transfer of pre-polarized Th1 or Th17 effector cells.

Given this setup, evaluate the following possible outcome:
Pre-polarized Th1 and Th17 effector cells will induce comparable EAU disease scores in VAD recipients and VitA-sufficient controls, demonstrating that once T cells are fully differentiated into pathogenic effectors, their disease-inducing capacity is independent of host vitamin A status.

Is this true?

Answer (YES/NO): NO